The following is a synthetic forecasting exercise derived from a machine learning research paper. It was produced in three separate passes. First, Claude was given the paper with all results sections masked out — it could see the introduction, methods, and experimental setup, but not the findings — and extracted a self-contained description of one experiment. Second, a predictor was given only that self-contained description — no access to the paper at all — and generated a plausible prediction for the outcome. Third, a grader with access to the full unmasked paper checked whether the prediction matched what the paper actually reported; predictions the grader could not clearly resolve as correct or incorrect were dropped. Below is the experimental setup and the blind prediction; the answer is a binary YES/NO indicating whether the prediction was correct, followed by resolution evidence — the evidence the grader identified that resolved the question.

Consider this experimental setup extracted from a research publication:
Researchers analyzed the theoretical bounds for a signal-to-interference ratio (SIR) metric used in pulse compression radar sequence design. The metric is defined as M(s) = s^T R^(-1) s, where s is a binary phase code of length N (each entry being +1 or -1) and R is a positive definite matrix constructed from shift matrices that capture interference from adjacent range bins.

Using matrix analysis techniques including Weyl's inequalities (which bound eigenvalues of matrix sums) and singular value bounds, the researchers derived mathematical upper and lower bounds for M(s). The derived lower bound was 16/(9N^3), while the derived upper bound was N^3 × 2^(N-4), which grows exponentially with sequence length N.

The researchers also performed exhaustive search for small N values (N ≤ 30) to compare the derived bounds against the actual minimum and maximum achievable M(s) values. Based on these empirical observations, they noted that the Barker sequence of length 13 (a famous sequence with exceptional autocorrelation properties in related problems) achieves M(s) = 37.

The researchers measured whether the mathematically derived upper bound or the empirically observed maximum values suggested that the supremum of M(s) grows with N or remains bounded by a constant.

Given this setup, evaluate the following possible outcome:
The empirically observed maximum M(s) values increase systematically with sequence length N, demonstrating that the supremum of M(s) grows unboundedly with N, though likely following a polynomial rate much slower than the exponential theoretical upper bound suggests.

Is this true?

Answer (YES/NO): NO